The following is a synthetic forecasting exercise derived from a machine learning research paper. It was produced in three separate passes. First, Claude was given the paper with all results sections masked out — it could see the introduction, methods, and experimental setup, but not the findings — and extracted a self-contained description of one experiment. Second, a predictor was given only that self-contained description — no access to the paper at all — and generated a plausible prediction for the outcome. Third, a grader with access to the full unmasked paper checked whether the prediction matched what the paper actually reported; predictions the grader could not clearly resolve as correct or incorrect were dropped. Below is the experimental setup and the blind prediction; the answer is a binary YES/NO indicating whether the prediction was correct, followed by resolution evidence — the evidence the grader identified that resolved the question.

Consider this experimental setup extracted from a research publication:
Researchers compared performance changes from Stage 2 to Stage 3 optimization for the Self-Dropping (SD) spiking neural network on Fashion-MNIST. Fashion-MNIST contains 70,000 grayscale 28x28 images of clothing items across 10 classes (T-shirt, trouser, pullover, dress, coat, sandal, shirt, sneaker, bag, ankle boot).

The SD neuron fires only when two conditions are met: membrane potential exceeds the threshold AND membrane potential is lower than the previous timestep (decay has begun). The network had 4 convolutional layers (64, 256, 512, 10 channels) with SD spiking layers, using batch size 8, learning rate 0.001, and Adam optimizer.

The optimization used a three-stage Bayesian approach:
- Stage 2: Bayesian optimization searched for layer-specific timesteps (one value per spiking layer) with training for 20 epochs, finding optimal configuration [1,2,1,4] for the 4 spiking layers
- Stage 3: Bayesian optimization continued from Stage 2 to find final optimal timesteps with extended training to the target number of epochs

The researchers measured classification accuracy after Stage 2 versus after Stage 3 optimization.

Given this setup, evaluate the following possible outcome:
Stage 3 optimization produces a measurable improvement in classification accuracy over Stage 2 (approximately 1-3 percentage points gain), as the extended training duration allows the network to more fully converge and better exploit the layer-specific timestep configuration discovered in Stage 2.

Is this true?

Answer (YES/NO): NO